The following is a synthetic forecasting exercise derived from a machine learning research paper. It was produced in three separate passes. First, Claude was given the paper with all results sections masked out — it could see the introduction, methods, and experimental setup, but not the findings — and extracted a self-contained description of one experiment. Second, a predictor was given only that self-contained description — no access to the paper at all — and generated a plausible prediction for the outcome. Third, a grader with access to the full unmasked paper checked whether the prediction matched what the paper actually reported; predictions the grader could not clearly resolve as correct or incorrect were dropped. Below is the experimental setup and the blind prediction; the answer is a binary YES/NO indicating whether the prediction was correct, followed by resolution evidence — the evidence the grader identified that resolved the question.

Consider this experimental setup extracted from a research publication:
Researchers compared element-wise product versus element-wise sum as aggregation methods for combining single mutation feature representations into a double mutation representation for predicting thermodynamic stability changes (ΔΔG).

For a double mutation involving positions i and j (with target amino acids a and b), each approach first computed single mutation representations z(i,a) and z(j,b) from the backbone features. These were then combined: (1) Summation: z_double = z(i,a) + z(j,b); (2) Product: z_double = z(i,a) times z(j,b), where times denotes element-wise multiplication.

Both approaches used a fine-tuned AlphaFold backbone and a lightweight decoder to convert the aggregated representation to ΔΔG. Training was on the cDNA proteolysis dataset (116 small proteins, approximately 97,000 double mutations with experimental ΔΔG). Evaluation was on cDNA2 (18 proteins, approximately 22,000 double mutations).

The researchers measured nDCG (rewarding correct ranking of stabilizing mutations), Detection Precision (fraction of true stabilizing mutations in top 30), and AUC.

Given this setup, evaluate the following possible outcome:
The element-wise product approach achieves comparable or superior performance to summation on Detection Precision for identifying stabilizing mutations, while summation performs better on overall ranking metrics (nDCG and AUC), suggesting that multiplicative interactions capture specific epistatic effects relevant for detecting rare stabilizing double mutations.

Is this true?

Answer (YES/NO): NO